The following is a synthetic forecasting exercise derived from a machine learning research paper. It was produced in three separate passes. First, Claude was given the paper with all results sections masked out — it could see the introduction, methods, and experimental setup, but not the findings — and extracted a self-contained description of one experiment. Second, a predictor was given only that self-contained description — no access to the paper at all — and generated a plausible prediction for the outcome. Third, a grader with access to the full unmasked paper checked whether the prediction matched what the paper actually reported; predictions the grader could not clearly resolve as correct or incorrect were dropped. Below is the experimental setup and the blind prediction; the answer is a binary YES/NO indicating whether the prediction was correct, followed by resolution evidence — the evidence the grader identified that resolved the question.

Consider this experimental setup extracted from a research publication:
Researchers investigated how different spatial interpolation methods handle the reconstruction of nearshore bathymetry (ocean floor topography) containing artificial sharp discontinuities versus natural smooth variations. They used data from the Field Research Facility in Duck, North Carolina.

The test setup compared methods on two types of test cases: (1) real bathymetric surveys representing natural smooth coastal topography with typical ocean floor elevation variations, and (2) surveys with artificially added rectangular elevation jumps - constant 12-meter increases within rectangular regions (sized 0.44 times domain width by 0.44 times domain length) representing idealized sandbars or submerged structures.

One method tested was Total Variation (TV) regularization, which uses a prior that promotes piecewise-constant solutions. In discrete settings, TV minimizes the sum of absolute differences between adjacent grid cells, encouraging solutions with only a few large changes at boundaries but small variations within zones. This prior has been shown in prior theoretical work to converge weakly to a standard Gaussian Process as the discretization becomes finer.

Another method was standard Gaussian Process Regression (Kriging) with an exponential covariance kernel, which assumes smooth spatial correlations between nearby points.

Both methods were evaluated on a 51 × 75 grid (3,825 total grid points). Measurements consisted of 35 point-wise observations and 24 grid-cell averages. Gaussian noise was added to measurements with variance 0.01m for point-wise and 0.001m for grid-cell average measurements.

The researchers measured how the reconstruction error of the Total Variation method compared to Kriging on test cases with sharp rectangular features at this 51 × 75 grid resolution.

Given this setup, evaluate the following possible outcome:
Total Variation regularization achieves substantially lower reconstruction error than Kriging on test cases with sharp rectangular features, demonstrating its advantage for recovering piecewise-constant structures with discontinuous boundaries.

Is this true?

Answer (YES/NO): NO